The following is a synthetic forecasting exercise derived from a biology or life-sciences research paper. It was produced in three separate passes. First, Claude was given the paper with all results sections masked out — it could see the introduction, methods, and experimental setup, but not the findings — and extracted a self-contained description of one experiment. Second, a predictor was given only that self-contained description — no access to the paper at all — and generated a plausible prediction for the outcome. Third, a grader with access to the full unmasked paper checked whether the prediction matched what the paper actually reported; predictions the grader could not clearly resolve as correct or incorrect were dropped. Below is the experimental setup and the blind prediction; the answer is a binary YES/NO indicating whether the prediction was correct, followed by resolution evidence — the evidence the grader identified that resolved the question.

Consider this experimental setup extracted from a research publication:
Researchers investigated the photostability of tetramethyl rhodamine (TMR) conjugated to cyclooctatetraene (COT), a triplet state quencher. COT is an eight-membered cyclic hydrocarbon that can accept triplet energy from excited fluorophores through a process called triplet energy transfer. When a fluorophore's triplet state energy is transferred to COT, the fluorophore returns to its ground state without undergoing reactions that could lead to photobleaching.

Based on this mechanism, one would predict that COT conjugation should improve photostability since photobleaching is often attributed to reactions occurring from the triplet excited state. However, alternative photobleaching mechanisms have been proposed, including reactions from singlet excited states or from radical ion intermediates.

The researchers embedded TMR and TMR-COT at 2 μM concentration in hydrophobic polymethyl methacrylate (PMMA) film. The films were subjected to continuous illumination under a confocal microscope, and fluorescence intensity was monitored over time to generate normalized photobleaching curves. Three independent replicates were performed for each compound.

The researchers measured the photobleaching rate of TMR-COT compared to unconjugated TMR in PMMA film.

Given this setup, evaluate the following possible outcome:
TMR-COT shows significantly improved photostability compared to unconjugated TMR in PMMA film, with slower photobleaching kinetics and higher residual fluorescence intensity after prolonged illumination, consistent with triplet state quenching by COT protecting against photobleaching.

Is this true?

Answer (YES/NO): NO